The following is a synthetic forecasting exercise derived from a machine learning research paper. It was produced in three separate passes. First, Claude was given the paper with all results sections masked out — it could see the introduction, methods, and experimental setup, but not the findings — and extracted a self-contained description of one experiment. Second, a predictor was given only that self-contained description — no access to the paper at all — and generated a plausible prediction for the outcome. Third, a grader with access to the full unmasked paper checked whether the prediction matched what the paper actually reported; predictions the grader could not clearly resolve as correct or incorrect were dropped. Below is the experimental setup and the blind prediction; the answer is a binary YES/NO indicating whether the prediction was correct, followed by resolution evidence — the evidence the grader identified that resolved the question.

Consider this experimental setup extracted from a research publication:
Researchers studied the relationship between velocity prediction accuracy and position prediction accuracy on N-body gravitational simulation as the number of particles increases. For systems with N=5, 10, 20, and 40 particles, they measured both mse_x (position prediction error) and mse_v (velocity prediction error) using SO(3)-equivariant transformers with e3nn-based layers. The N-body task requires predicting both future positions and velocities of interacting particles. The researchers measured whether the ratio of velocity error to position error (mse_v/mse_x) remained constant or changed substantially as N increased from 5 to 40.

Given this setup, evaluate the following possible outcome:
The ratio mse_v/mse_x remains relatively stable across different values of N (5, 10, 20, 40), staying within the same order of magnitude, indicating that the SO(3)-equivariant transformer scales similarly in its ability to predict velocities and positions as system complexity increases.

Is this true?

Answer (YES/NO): YES